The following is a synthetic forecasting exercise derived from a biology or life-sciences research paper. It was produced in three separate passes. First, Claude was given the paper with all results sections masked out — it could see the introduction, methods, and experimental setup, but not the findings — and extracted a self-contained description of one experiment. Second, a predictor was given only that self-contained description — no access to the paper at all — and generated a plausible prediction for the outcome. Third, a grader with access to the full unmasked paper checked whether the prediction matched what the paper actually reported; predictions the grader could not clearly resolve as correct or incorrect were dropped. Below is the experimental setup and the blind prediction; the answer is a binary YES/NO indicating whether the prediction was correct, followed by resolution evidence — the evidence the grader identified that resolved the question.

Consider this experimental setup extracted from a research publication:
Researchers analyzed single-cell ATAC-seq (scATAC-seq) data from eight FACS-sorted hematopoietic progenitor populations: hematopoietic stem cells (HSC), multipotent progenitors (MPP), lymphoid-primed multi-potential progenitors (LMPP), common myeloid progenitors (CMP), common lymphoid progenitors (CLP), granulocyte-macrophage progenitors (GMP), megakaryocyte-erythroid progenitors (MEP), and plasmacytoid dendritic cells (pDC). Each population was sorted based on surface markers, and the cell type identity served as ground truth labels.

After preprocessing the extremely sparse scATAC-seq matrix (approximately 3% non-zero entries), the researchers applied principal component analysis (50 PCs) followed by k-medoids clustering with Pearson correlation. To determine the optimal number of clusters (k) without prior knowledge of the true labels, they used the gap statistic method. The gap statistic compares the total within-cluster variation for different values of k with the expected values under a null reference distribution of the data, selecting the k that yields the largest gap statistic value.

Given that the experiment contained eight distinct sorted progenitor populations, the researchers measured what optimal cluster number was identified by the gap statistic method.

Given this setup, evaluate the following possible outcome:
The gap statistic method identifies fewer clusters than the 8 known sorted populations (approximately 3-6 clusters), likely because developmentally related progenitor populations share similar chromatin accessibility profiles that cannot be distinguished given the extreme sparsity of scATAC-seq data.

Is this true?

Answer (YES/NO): NO